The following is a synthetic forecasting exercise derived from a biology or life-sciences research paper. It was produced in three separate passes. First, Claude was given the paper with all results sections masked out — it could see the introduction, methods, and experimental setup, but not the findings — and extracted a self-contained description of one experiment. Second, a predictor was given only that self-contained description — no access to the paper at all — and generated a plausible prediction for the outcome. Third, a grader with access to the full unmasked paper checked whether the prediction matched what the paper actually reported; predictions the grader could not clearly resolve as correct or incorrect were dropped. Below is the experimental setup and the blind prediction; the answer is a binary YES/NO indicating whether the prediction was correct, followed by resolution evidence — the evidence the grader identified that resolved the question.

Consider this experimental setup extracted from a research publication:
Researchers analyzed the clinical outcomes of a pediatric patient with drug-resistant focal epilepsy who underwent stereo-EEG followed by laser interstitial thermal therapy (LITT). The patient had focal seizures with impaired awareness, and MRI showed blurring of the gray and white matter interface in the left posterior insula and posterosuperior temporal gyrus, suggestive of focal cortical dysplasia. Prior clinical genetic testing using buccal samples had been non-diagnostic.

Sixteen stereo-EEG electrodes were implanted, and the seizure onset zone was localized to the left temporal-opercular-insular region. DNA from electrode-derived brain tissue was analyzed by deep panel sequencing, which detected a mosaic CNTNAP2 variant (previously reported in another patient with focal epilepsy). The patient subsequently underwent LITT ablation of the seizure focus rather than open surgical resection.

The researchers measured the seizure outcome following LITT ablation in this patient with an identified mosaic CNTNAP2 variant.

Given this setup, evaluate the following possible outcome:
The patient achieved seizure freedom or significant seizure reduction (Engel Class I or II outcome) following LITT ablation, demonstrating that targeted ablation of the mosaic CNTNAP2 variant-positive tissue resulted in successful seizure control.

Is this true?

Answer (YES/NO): YES